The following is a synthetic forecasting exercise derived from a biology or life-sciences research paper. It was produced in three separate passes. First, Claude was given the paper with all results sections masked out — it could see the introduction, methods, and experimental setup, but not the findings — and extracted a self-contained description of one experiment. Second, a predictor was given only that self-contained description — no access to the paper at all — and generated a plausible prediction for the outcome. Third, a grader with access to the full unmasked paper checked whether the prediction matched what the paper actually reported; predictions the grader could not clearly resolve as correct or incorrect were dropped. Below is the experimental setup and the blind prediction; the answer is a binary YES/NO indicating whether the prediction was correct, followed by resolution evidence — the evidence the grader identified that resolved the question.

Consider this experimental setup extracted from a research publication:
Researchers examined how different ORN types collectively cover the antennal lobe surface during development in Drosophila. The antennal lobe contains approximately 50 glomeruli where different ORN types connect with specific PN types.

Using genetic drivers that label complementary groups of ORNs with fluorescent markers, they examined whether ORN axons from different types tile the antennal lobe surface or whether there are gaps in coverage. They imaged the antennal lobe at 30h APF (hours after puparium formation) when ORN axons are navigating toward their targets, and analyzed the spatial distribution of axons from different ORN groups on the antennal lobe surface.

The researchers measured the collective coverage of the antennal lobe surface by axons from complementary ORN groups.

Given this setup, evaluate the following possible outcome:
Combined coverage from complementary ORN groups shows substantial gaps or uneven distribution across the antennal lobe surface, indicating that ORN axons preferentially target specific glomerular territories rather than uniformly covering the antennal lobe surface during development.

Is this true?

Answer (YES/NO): NO